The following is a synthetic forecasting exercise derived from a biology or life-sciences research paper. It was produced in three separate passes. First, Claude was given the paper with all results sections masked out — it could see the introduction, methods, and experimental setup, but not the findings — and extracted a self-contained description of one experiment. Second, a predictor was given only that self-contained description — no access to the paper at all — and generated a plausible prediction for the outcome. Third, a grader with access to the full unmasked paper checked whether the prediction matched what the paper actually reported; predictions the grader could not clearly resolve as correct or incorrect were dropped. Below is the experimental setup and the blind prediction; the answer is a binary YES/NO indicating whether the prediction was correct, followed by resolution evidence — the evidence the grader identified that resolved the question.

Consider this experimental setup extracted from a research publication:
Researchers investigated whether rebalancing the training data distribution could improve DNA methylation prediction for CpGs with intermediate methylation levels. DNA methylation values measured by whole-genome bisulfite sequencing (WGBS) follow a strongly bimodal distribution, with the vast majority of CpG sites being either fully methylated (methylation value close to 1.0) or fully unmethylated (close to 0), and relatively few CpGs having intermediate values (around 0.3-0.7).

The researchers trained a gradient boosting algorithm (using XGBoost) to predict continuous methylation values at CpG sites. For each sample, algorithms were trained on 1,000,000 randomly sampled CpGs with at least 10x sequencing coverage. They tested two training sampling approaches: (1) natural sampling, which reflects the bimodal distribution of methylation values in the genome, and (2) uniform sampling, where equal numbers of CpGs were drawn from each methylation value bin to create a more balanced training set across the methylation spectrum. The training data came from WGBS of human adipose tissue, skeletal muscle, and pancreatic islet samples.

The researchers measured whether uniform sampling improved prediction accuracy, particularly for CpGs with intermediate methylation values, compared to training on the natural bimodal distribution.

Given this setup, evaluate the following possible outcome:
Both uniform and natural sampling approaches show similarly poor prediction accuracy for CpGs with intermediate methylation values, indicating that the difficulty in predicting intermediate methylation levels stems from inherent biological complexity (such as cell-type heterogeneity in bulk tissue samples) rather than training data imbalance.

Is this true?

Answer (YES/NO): NO